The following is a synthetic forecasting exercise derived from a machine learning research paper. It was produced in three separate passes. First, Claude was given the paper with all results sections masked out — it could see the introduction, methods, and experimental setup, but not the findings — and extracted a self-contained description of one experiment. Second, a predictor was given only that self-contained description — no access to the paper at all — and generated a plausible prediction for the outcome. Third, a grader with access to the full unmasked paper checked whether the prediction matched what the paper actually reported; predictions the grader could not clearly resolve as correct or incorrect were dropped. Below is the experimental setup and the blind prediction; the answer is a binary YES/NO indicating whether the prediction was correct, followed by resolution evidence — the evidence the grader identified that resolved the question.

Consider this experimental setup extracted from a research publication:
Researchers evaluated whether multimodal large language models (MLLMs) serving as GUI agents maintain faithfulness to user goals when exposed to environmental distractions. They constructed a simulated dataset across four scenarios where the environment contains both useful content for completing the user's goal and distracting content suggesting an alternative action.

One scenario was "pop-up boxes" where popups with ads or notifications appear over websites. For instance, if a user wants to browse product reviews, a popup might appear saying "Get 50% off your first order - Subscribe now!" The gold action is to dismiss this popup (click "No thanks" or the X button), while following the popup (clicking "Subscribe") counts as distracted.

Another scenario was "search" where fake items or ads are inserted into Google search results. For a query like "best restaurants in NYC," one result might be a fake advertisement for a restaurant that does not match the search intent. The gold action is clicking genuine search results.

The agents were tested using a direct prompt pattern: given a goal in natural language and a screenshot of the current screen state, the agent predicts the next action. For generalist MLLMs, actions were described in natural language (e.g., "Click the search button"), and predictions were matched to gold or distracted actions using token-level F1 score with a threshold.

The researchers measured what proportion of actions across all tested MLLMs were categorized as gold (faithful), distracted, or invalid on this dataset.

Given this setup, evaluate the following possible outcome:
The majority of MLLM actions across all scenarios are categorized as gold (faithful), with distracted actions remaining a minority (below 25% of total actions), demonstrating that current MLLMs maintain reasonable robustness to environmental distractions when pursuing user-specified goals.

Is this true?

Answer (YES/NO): NO